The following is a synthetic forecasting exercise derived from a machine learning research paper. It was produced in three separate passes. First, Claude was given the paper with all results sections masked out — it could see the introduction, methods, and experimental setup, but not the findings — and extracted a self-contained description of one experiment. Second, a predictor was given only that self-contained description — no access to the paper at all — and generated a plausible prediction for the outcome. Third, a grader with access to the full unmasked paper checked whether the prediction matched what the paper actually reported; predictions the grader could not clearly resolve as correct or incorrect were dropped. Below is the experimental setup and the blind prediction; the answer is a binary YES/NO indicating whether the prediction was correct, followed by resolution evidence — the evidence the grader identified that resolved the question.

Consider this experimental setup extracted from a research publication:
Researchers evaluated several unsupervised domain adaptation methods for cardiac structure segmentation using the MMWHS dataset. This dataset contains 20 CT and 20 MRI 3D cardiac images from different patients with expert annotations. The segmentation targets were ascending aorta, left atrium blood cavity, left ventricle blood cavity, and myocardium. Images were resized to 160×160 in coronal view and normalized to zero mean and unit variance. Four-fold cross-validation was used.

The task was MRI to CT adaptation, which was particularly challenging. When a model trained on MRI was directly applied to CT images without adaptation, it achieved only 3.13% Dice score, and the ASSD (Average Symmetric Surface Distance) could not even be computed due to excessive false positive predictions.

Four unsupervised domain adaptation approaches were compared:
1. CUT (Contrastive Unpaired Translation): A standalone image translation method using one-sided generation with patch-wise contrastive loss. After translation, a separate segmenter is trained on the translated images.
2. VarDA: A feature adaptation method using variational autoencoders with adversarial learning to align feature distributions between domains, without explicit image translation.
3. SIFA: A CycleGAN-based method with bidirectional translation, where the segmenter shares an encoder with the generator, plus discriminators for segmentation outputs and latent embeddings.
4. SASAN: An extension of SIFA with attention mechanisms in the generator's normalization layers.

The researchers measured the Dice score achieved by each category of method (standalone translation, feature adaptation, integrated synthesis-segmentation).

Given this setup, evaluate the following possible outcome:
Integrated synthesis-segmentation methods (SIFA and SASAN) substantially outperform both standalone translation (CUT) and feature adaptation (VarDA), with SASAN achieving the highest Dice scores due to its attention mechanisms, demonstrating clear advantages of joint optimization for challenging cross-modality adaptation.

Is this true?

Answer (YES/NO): NO